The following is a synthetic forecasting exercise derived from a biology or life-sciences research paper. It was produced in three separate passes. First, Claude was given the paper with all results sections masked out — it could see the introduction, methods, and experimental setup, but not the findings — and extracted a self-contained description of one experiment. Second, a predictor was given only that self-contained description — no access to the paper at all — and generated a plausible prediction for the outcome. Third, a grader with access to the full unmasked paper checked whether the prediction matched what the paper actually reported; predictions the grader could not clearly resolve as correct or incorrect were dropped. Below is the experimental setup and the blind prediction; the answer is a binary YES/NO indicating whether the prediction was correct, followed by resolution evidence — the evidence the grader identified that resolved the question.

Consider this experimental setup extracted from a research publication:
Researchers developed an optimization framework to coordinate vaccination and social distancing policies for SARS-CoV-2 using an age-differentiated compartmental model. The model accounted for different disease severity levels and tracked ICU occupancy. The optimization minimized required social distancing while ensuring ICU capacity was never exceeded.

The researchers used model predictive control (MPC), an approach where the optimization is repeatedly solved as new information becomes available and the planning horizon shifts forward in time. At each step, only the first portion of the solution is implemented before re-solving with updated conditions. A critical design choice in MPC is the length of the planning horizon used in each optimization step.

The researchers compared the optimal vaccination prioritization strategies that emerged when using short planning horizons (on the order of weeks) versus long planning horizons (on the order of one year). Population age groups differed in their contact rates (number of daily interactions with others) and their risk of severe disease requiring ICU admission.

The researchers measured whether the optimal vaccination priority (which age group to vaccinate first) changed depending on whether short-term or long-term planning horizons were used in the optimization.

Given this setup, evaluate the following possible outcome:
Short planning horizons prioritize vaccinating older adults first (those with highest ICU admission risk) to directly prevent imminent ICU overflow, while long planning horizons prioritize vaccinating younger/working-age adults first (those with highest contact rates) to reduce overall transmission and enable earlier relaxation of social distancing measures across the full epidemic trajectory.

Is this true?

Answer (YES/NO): YES